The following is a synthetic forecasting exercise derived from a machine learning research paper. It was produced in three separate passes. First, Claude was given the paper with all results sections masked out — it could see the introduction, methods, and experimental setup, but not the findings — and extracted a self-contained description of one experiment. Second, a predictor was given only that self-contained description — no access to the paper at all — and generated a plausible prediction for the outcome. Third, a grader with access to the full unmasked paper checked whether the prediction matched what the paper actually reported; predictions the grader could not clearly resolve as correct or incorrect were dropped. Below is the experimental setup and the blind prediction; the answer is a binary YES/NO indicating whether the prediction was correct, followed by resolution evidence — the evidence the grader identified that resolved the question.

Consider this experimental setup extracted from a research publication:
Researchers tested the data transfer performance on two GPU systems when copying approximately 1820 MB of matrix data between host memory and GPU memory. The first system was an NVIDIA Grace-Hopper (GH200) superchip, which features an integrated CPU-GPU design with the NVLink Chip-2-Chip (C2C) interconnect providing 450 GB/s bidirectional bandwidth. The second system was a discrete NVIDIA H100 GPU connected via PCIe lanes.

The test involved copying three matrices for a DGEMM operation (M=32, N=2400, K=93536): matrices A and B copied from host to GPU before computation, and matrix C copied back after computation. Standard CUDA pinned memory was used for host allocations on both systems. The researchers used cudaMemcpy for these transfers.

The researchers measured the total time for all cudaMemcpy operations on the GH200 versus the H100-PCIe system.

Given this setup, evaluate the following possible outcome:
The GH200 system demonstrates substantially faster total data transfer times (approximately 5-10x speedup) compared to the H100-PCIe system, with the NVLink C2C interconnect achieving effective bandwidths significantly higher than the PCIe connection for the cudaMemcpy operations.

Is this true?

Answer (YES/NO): YES